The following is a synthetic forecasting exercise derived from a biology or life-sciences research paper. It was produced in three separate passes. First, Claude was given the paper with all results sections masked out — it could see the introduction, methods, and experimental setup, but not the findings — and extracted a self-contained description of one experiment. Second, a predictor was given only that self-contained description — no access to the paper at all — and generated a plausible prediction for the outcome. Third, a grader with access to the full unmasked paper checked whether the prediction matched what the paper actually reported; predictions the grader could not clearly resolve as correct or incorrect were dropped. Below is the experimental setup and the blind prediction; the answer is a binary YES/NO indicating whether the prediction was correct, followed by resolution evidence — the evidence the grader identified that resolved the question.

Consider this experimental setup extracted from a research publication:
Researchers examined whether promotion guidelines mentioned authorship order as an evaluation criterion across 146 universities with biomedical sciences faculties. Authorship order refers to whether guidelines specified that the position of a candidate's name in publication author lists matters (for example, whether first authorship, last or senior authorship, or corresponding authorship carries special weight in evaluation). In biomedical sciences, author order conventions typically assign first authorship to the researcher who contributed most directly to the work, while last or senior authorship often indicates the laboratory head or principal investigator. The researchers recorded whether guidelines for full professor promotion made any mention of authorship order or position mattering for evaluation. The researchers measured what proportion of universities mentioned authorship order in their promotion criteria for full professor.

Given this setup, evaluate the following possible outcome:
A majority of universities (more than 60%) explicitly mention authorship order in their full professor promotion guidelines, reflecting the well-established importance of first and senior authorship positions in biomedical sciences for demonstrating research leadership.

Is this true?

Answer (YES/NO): NO